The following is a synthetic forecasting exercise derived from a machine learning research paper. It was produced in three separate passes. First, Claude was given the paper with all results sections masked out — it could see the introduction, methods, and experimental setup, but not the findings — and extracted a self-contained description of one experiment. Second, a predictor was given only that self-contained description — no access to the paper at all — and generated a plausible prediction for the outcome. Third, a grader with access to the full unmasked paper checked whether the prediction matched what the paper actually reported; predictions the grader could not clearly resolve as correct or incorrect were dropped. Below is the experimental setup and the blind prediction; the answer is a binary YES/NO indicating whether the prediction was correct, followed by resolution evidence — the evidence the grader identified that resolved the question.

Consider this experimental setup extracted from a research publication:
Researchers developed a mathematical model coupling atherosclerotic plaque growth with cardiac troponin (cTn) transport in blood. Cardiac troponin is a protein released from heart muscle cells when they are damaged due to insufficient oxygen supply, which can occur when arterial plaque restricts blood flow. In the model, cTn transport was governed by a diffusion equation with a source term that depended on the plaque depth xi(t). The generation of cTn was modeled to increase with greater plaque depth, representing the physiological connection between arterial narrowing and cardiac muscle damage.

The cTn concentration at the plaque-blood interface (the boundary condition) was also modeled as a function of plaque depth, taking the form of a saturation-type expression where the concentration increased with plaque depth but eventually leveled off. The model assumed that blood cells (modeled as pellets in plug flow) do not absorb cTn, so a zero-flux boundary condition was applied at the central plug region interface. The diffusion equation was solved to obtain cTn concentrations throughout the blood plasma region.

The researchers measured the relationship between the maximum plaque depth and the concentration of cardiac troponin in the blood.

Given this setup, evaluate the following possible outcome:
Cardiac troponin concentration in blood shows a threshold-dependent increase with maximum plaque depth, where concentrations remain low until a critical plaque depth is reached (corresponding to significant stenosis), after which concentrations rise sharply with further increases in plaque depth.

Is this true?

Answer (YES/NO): NO